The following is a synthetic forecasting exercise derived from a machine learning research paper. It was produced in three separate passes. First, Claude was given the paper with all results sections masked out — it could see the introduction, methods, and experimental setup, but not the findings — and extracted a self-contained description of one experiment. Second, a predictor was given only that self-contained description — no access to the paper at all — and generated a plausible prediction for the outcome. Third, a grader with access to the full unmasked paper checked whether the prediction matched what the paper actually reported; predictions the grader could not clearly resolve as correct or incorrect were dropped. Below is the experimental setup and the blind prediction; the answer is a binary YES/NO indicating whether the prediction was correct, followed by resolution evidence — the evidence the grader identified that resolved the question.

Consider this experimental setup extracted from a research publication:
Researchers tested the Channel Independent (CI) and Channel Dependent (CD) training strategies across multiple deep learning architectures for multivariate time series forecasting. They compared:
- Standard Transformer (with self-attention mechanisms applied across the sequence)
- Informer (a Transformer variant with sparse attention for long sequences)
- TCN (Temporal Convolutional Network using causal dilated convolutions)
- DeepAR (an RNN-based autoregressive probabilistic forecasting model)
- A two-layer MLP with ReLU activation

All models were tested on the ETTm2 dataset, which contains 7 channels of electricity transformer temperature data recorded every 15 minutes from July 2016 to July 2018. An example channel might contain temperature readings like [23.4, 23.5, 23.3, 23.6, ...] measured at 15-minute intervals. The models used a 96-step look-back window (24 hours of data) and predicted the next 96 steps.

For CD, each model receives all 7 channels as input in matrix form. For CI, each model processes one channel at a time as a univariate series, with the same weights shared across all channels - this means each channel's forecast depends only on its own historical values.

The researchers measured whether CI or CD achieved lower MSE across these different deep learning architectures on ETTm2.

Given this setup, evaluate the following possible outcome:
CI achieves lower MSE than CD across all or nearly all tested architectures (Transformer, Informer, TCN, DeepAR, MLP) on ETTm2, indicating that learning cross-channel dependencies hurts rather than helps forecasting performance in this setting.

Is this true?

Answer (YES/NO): YES